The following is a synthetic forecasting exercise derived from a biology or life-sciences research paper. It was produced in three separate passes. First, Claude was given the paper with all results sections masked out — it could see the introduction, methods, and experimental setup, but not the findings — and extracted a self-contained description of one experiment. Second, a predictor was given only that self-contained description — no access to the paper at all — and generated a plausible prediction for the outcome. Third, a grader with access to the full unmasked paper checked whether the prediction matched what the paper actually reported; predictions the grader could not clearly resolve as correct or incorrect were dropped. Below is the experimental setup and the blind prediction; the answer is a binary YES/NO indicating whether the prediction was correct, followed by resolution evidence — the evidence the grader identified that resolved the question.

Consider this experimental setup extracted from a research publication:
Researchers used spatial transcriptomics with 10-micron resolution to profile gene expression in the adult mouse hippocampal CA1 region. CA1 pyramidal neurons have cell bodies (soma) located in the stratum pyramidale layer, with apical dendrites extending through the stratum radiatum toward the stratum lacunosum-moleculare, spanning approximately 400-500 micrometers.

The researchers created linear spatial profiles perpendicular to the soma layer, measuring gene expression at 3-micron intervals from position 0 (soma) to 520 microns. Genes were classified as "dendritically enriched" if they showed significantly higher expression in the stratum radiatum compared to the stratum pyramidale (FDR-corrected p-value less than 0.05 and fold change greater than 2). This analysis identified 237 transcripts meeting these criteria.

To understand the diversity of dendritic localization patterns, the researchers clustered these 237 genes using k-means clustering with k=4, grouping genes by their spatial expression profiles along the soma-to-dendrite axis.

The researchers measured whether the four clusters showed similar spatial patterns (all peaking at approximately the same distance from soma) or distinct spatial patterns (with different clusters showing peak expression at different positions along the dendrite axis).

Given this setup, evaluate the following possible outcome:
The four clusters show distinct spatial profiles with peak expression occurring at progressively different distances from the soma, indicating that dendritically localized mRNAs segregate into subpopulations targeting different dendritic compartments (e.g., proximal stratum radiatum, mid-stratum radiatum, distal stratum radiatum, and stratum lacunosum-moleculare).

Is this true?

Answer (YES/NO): NO